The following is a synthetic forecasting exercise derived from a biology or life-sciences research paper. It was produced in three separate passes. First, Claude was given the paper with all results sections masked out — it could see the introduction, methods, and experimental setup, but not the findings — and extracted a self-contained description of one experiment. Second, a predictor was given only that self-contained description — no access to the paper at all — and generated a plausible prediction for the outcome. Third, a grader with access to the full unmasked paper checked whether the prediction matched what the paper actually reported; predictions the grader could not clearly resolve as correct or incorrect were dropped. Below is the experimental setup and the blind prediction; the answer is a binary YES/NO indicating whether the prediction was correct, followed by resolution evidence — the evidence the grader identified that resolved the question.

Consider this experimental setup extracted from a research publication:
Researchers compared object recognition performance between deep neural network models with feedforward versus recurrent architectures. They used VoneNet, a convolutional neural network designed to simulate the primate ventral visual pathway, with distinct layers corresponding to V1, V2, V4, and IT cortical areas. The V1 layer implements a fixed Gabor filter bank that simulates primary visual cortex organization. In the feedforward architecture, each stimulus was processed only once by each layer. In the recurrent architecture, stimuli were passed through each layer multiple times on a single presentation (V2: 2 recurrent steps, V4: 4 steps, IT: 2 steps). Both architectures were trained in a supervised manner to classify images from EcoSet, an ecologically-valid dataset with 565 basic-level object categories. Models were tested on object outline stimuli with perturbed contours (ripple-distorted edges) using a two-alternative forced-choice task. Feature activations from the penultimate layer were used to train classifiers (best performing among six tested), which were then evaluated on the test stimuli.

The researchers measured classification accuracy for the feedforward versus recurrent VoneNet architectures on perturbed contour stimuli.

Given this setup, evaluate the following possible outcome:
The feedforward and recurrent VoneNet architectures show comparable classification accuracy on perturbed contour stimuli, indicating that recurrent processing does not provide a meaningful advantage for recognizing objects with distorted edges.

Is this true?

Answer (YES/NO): NO